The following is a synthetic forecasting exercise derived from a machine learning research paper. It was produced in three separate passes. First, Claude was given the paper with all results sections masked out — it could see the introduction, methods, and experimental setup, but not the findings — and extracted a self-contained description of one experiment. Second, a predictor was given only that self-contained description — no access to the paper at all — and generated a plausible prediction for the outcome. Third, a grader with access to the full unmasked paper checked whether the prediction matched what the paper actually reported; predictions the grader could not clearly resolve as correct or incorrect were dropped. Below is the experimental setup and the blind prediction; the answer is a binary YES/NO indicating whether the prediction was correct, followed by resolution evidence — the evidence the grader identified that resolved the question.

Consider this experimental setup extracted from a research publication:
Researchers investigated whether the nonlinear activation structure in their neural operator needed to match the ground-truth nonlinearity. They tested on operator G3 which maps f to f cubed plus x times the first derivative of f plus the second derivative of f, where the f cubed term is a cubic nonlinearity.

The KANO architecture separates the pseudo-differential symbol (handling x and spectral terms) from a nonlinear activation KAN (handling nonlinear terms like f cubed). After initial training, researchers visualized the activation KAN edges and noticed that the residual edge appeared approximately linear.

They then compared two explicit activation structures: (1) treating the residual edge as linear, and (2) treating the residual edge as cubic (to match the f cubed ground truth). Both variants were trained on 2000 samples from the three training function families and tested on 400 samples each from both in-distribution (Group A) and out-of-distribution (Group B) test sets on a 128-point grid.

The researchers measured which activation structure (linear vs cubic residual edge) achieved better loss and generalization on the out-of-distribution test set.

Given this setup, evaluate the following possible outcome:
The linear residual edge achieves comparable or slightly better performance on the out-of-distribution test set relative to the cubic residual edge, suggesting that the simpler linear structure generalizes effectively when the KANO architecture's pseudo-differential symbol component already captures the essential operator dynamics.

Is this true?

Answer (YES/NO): NO